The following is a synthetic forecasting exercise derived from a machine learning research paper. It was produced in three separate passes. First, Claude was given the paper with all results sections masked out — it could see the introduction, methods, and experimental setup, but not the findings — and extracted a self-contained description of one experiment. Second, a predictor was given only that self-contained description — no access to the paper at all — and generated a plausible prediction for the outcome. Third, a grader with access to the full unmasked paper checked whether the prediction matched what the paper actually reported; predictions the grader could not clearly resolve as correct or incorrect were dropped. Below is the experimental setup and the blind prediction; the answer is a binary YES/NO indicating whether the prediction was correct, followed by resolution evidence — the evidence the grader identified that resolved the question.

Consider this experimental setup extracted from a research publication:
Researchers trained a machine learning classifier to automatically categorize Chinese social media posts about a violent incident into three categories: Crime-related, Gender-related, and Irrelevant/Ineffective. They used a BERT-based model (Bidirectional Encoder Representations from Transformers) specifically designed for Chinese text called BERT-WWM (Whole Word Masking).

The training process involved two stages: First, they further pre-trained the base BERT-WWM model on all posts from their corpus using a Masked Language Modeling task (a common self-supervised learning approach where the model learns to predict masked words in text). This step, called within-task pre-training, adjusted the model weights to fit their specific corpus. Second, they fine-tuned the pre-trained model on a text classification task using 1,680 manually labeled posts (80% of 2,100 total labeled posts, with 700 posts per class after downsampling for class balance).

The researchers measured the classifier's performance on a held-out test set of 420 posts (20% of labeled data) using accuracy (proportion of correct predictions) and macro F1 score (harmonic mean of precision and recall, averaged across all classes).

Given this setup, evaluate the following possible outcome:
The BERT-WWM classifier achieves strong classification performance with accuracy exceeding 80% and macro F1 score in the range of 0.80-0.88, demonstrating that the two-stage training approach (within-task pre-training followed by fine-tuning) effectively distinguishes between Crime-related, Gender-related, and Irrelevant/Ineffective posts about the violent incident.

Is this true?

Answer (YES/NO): NO